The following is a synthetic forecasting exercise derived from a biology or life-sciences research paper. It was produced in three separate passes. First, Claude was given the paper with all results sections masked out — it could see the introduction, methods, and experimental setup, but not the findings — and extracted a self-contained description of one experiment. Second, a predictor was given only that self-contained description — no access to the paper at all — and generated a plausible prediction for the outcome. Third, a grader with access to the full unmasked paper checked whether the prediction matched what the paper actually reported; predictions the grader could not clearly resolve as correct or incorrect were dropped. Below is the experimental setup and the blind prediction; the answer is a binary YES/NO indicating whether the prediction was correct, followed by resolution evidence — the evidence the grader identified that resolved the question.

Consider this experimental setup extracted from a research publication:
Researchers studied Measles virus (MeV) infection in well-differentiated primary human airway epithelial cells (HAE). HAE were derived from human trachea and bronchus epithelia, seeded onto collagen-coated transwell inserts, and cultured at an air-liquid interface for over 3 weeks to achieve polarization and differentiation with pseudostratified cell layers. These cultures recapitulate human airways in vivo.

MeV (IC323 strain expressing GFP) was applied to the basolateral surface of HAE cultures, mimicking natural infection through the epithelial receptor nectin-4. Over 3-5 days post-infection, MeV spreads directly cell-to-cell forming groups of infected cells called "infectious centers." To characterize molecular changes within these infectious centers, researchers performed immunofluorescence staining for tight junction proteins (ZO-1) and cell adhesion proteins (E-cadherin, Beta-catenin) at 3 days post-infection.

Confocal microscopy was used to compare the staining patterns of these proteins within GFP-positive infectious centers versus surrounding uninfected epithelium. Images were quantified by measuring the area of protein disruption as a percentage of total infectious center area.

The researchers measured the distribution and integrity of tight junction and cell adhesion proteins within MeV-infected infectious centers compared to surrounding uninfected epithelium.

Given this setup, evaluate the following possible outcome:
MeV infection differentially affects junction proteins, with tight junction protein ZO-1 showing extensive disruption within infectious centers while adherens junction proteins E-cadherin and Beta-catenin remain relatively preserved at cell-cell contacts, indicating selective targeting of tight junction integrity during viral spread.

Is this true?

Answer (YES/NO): NO